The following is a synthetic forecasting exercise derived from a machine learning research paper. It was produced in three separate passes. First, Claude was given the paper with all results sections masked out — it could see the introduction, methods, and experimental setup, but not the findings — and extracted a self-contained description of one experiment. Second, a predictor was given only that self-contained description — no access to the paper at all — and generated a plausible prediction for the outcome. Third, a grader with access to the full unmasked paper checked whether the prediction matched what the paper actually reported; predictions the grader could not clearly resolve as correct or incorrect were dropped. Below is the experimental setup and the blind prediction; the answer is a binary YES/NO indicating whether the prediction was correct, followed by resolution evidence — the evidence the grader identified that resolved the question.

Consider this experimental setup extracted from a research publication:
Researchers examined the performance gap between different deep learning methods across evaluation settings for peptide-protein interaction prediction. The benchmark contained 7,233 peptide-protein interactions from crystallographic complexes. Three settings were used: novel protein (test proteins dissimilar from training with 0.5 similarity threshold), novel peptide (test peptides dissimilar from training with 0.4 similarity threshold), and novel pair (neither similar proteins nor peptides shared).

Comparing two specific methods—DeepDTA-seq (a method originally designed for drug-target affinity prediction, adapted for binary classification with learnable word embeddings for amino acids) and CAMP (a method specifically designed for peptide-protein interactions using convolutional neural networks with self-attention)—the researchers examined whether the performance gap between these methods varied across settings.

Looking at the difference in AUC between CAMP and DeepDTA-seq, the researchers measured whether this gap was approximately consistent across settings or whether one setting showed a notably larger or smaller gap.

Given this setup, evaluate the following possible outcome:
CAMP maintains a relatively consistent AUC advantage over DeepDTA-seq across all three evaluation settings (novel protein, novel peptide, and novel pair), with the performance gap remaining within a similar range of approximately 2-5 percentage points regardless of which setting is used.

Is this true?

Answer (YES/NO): NO